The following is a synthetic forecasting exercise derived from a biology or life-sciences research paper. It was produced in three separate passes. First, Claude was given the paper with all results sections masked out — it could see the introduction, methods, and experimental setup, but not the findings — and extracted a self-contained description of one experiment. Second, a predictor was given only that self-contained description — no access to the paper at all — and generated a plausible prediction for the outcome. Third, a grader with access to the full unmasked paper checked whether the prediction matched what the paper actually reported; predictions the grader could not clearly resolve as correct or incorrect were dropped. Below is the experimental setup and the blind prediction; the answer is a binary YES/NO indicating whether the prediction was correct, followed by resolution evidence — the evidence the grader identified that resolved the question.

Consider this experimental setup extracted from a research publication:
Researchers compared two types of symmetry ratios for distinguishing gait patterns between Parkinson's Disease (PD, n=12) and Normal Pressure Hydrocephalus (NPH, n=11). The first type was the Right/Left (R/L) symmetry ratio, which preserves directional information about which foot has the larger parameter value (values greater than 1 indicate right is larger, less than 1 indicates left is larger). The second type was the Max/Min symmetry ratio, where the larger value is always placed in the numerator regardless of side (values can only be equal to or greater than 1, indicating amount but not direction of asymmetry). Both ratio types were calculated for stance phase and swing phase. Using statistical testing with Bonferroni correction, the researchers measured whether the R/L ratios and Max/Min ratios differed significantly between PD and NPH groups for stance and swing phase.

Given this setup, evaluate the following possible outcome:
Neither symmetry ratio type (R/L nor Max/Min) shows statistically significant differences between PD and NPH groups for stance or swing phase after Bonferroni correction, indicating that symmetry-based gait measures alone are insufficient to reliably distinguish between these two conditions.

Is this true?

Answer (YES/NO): NO